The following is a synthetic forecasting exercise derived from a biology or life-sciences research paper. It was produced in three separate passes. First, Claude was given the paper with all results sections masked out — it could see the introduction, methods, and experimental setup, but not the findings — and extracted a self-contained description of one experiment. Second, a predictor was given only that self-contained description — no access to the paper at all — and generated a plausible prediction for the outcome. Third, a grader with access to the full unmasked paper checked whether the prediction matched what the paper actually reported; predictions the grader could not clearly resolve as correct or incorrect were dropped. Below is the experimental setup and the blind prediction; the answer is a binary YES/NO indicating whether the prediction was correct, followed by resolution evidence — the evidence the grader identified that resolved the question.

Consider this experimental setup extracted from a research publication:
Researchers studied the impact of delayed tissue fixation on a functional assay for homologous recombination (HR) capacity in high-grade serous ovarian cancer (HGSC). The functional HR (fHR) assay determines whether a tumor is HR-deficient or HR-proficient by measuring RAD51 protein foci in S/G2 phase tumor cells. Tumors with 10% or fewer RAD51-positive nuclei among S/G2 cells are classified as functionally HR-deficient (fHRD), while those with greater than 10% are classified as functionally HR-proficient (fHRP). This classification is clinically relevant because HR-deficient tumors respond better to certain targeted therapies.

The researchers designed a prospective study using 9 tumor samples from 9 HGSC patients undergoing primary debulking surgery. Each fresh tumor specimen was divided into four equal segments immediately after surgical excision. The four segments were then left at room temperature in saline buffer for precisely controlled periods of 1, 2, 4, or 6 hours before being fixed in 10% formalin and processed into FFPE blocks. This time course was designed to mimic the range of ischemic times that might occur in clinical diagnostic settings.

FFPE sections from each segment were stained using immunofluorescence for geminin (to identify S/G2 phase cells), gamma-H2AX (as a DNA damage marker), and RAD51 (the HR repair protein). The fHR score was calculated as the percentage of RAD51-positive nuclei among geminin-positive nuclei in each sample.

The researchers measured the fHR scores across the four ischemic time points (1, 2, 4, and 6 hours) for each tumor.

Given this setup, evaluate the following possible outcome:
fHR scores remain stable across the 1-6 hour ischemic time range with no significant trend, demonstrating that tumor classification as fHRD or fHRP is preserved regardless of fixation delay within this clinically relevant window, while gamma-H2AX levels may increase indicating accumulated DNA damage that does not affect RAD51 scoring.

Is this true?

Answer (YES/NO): NO